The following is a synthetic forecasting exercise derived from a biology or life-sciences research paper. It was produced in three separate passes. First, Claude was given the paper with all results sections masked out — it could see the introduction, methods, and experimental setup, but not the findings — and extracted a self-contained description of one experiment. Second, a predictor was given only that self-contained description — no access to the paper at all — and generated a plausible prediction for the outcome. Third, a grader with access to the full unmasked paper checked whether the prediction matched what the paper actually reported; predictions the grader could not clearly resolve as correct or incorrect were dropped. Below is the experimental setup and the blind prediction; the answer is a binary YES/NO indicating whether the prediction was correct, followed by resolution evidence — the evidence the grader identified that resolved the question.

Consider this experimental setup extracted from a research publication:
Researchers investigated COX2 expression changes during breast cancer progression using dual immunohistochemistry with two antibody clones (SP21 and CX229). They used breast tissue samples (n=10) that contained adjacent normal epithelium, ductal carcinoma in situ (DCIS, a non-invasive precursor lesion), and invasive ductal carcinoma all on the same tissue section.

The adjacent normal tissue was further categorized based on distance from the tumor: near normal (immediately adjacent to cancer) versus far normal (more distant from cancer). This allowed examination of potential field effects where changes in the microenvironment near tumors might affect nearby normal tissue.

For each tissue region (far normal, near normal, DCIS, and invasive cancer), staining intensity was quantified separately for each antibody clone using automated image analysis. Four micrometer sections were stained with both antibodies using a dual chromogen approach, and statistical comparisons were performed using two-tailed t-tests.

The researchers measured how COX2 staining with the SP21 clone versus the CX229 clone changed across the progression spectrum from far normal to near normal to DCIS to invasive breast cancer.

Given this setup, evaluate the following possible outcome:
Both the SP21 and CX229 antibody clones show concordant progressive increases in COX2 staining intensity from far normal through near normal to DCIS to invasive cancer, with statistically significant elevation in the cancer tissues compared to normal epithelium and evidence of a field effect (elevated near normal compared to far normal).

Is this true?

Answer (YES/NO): NO